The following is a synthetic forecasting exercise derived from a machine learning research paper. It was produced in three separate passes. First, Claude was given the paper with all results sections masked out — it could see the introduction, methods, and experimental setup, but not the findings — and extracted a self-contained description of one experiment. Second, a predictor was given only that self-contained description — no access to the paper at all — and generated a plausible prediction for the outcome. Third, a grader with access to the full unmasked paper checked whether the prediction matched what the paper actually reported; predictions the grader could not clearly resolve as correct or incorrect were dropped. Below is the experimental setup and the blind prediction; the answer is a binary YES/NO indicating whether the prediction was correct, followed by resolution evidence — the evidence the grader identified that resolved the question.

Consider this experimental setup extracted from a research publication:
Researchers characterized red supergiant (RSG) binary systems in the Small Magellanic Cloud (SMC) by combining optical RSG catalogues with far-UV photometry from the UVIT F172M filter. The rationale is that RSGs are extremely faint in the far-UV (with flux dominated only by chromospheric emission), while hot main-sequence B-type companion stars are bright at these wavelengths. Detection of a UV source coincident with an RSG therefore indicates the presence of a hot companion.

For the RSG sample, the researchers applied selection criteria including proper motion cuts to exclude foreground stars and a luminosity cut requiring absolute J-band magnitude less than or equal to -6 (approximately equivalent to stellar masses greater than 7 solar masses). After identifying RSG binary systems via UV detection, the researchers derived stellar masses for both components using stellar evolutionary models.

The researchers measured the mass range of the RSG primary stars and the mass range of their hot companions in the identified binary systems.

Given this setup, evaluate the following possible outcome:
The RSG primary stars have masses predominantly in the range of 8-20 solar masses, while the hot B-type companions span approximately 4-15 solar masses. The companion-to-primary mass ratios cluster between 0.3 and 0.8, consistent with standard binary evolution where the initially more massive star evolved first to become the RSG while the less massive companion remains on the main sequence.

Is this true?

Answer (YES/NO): NO